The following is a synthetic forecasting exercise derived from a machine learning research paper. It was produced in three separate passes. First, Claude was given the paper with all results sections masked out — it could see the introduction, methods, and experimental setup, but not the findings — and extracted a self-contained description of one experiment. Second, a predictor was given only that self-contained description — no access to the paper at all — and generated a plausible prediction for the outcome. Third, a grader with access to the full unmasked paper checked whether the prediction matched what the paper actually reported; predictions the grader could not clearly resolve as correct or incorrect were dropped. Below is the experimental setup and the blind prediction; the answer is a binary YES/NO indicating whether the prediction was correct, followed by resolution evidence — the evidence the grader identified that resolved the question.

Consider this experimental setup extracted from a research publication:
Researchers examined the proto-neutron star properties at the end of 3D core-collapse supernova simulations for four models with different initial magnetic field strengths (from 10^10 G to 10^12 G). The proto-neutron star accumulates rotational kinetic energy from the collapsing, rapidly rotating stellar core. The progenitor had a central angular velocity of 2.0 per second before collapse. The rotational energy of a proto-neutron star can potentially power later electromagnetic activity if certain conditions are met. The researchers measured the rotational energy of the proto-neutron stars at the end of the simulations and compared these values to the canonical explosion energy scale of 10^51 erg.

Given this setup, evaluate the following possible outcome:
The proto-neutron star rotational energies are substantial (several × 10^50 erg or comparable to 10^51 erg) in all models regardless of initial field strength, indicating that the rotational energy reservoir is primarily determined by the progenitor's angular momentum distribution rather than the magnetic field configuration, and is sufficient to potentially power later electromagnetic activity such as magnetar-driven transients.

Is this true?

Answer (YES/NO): NO